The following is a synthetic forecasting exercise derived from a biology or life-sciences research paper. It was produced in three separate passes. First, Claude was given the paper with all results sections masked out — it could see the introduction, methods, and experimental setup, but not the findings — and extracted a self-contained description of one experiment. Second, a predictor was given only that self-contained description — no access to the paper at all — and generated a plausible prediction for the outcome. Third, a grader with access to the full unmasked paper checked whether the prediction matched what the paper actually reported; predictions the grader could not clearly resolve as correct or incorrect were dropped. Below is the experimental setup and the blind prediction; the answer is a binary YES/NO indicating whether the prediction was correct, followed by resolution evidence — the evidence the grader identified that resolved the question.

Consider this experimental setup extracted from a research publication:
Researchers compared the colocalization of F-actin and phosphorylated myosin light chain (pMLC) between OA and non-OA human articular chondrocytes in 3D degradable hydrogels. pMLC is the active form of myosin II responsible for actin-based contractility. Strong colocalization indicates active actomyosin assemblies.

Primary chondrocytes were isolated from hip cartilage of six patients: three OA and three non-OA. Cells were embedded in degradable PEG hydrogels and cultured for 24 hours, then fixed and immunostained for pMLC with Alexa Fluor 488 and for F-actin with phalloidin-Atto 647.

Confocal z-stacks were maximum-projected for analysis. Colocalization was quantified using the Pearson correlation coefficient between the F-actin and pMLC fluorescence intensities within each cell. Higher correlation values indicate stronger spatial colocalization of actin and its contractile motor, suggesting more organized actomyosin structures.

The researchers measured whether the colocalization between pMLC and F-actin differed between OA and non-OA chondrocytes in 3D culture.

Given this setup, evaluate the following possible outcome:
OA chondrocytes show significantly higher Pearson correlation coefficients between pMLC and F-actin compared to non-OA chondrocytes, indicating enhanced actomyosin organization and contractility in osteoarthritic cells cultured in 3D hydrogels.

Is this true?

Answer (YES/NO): YES